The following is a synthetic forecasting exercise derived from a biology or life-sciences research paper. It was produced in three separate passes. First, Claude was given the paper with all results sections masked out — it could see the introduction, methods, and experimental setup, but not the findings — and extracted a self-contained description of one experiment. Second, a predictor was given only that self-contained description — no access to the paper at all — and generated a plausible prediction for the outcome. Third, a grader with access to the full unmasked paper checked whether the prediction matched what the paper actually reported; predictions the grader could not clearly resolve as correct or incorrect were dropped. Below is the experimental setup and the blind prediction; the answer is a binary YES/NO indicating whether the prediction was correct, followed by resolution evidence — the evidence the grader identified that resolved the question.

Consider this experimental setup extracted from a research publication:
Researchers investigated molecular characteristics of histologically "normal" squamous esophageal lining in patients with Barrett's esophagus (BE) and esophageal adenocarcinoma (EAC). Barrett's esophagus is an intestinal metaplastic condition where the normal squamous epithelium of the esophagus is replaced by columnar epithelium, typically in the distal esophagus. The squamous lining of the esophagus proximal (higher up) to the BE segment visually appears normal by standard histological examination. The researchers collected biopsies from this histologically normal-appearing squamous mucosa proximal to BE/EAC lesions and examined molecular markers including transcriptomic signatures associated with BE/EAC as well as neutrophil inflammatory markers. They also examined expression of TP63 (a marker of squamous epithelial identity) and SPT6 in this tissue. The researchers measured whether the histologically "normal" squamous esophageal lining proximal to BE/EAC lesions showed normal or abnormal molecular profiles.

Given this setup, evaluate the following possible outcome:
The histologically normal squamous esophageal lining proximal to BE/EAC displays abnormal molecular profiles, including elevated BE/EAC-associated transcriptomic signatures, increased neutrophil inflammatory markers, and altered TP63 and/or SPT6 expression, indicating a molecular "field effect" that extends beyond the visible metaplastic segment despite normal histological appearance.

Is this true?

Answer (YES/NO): YES